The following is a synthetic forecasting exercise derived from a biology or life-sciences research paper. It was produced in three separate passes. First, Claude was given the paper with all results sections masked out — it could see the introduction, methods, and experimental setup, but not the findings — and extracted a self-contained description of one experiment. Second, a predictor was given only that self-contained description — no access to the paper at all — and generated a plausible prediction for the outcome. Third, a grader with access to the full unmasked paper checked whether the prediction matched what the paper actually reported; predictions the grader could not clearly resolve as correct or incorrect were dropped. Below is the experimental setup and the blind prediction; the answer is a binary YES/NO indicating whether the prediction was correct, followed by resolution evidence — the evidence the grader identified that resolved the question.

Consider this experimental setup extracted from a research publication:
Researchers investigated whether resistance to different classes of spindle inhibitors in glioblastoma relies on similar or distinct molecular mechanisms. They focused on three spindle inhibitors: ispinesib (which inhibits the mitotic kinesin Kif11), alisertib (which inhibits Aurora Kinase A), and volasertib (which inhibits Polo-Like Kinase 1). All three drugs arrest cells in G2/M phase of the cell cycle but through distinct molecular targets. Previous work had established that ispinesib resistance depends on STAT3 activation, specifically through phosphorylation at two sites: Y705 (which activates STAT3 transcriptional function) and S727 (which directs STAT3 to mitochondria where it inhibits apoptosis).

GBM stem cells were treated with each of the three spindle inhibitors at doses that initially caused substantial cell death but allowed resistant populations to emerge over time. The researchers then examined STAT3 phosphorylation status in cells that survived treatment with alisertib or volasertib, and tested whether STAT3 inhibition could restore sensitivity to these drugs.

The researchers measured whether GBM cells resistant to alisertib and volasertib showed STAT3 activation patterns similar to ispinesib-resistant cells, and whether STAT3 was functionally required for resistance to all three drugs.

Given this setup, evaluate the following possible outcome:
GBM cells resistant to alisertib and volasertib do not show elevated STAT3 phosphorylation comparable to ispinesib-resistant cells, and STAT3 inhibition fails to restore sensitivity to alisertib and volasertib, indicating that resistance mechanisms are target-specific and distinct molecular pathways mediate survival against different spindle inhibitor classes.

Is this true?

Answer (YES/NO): NO